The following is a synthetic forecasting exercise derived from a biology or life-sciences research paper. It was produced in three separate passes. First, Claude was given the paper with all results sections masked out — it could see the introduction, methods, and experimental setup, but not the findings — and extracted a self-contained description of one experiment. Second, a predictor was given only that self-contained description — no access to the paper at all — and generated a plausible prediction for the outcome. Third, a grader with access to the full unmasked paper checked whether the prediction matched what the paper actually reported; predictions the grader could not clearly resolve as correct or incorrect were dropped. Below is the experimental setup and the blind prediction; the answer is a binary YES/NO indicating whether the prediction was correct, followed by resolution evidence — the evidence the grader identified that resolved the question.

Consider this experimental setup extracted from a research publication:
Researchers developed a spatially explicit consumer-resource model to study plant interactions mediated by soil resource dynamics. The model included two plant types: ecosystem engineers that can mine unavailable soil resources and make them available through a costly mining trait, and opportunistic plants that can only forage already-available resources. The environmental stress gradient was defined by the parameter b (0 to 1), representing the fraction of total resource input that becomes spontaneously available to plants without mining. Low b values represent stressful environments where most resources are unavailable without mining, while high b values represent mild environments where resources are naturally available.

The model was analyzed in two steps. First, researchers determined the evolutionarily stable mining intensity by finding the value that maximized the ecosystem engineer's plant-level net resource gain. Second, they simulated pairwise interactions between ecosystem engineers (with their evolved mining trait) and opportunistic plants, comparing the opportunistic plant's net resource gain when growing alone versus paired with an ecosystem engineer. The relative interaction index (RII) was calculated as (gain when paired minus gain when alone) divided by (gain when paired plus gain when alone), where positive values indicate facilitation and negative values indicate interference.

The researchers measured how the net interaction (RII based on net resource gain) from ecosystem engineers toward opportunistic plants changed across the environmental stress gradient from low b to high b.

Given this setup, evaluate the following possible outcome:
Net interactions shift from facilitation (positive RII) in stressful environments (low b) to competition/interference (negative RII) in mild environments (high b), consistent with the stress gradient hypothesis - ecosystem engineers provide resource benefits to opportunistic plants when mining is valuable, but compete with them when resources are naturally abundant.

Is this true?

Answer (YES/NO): YES